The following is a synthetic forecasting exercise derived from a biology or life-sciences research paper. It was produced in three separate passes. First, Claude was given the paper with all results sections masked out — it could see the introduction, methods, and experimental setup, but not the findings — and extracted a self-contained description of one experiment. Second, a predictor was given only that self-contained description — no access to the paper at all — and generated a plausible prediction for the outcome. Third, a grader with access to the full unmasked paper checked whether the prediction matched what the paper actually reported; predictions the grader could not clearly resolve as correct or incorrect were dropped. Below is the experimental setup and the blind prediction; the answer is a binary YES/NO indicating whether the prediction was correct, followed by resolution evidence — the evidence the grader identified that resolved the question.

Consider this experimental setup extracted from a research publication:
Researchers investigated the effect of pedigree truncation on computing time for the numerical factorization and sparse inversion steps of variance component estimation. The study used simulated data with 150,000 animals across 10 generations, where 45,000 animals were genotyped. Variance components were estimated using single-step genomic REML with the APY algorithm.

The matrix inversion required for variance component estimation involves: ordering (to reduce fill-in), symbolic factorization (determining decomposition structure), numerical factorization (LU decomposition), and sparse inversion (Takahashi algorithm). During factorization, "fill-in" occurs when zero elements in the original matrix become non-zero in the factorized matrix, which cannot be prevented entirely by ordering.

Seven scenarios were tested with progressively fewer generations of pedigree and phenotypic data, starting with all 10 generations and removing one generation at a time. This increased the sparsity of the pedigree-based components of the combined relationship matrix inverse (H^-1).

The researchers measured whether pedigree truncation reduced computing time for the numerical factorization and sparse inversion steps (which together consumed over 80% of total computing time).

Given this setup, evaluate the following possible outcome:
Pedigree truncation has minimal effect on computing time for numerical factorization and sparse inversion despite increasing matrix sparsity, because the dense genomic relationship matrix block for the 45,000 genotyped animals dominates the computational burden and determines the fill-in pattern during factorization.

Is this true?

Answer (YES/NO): YES